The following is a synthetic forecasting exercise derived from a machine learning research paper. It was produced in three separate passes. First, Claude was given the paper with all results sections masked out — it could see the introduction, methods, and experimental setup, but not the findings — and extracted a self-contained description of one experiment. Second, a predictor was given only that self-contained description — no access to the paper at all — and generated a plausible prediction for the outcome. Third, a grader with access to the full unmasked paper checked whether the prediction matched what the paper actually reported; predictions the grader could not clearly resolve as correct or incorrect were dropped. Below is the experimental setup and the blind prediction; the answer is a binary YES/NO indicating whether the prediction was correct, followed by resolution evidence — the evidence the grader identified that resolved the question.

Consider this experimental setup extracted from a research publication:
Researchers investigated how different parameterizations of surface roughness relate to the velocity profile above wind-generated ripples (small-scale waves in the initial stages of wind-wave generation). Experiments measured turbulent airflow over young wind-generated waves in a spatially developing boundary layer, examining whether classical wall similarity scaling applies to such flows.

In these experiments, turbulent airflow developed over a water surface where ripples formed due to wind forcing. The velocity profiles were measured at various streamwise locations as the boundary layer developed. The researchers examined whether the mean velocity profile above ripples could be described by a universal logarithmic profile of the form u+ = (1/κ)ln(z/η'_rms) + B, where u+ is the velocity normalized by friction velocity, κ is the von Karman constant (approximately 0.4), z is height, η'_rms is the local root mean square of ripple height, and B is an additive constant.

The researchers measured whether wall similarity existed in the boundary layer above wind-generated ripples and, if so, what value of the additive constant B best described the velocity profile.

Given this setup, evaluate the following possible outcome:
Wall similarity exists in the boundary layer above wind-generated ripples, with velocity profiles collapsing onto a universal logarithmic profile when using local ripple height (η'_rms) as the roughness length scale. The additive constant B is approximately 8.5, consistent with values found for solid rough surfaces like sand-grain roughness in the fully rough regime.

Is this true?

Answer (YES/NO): YES